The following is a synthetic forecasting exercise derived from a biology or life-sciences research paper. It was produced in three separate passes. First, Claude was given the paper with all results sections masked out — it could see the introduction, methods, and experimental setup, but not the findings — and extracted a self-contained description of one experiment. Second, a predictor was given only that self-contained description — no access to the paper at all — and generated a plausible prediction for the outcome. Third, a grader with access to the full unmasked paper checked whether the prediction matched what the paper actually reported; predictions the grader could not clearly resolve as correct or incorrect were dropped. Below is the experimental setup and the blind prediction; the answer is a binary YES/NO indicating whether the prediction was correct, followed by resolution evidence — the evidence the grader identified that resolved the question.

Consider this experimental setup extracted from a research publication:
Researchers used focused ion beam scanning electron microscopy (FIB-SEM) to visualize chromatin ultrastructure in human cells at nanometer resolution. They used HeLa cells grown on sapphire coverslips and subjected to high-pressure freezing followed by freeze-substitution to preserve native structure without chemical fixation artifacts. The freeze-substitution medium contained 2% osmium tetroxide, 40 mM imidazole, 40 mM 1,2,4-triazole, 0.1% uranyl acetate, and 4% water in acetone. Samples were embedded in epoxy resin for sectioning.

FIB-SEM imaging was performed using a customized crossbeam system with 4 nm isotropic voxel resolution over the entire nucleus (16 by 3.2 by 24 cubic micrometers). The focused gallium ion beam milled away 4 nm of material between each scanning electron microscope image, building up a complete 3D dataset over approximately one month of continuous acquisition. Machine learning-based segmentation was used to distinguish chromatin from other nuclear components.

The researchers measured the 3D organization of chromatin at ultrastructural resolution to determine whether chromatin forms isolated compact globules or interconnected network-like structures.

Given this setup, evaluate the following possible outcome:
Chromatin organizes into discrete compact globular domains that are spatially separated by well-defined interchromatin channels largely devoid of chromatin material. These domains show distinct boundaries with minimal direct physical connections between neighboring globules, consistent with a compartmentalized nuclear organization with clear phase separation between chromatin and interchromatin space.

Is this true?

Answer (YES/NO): NO